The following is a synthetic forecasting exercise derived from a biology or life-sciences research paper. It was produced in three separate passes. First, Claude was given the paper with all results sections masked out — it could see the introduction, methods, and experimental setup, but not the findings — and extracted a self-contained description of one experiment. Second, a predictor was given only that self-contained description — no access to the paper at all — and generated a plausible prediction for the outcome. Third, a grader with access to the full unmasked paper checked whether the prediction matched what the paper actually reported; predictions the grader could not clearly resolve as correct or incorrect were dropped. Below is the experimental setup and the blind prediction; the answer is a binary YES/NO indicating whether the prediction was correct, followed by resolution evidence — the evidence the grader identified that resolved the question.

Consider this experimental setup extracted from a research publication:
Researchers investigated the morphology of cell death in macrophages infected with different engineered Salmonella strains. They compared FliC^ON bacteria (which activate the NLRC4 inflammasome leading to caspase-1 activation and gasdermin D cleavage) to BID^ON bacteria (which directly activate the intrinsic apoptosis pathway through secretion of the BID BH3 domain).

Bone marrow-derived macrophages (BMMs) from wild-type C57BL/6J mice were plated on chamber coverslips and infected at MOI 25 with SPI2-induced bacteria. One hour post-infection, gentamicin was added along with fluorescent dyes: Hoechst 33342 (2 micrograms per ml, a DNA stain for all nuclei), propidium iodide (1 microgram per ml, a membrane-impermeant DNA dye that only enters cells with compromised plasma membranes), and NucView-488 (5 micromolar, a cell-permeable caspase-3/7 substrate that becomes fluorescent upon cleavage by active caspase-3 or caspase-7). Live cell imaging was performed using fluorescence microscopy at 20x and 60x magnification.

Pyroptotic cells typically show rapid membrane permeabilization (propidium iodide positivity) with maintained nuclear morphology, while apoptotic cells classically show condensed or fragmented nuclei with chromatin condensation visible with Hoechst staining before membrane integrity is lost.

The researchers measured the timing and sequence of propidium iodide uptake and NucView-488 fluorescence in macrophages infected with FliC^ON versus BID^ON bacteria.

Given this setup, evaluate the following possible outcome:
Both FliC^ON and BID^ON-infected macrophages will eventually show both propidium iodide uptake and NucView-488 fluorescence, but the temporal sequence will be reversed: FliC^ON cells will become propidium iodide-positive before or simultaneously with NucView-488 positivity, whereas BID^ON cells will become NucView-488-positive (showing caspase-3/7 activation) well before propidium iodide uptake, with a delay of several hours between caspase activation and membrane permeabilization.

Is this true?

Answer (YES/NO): NO